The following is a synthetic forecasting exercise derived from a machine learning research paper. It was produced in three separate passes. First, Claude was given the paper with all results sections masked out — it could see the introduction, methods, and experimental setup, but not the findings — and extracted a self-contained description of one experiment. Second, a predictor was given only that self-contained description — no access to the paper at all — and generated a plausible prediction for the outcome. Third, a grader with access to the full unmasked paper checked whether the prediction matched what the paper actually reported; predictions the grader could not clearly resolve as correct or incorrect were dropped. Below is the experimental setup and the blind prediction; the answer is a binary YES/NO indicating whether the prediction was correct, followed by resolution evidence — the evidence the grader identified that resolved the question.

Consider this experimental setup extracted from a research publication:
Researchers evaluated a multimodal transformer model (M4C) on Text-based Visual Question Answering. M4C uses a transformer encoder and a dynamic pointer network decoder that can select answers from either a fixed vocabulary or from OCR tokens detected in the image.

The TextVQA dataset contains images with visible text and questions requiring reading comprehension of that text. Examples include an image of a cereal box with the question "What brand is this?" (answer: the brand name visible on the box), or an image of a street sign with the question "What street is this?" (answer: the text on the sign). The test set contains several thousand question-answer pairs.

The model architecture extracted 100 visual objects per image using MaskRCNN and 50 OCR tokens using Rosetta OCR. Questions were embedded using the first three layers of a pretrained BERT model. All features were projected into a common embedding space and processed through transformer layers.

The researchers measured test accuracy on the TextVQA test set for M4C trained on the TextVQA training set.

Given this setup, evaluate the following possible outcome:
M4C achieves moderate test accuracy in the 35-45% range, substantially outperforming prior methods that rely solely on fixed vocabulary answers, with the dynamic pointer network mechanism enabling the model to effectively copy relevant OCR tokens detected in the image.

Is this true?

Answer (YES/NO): YES